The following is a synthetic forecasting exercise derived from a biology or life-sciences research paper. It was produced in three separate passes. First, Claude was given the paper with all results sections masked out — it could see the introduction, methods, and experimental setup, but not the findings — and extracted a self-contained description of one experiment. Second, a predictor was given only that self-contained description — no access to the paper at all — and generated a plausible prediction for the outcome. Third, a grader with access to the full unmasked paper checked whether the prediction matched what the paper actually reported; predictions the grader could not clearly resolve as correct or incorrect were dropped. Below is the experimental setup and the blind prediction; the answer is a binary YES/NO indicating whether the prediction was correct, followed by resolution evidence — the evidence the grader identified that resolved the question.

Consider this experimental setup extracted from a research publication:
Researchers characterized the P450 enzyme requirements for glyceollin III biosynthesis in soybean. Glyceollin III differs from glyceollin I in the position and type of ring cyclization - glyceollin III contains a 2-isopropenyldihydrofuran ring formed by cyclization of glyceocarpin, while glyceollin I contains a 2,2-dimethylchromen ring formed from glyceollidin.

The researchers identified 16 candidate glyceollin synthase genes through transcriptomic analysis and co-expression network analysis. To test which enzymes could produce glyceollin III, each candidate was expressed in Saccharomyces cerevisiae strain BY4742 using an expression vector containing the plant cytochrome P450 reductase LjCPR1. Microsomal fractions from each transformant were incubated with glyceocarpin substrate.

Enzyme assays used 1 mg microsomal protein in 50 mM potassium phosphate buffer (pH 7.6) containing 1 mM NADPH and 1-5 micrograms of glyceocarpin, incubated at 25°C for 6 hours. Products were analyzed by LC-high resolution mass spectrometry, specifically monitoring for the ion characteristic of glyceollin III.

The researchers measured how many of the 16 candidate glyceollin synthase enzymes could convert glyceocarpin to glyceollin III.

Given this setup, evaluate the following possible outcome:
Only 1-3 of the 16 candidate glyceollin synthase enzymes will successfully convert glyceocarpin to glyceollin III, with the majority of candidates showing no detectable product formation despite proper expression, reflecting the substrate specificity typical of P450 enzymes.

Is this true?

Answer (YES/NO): YES